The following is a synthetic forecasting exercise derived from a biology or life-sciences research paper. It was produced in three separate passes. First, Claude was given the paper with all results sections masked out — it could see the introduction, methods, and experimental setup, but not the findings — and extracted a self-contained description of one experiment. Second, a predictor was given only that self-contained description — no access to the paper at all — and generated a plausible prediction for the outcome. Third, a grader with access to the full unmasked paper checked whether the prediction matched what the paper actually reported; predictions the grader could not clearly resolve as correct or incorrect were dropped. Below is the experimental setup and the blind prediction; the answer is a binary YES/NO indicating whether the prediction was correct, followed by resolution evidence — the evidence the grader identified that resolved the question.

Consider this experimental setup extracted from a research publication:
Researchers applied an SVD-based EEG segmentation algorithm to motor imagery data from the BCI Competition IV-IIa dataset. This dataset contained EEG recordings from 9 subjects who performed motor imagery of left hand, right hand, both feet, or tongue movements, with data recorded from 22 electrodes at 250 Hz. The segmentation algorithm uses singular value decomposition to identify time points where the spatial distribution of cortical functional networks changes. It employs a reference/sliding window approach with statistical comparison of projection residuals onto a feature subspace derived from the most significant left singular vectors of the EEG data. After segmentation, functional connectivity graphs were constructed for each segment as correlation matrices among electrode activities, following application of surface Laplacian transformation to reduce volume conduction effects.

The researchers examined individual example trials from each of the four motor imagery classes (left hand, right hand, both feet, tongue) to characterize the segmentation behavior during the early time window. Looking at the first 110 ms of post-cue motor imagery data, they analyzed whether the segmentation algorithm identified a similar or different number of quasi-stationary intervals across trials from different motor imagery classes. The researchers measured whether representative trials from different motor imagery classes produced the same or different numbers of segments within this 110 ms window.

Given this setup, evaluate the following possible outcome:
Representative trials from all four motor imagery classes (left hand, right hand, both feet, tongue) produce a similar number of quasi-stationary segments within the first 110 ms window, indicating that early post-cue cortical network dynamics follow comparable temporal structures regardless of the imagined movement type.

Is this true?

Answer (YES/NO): NO